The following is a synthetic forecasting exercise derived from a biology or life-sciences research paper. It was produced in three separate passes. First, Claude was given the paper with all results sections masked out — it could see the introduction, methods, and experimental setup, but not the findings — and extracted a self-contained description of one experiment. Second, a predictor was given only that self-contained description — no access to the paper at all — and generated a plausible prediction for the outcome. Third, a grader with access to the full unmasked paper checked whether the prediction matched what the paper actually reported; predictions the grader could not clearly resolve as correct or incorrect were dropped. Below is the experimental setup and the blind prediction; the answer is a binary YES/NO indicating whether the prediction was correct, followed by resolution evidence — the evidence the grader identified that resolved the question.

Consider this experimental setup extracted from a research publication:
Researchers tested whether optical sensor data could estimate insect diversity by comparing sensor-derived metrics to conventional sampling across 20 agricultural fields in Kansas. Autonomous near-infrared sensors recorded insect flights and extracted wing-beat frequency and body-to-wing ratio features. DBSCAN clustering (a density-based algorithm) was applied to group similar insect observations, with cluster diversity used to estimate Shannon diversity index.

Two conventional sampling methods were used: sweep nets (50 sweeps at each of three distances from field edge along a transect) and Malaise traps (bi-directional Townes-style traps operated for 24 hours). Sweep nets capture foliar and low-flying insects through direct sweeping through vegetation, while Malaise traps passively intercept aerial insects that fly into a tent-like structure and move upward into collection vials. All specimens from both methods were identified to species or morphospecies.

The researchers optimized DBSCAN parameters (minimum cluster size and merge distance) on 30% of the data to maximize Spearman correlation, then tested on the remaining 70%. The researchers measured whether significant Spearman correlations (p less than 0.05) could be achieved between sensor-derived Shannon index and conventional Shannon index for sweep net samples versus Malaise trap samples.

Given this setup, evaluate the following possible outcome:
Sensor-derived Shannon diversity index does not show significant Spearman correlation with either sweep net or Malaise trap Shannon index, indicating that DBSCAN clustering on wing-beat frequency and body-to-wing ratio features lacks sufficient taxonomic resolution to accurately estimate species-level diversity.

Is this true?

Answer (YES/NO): NO